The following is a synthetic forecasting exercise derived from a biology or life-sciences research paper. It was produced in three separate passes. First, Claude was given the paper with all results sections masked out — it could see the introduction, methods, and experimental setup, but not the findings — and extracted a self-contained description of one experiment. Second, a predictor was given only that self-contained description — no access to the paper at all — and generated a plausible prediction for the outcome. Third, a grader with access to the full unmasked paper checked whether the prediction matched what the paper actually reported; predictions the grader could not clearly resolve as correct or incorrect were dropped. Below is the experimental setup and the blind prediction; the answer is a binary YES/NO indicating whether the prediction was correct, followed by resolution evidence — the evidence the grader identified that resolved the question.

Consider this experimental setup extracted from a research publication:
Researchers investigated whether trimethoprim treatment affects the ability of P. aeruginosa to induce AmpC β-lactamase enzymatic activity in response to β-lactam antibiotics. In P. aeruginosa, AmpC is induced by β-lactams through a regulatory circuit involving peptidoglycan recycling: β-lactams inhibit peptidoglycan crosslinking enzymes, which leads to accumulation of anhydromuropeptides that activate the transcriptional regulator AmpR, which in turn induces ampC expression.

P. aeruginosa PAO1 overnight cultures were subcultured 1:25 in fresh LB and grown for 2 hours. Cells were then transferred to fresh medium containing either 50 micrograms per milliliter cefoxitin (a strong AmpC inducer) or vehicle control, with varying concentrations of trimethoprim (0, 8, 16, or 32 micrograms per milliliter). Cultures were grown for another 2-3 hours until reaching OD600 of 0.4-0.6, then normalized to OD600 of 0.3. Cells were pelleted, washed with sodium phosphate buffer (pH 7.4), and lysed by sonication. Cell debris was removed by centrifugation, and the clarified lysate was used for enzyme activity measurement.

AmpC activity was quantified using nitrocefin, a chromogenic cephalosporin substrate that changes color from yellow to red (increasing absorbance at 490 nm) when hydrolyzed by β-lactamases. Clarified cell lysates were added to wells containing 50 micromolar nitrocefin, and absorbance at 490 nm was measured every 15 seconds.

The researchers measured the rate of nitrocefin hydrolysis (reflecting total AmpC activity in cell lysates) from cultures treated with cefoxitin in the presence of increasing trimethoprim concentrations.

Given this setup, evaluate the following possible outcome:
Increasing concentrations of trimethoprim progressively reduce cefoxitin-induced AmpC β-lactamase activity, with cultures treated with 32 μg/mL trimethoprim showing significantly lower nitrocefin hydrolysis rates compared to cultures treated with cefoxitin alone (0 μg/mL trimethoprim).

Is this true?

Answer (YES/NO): YES